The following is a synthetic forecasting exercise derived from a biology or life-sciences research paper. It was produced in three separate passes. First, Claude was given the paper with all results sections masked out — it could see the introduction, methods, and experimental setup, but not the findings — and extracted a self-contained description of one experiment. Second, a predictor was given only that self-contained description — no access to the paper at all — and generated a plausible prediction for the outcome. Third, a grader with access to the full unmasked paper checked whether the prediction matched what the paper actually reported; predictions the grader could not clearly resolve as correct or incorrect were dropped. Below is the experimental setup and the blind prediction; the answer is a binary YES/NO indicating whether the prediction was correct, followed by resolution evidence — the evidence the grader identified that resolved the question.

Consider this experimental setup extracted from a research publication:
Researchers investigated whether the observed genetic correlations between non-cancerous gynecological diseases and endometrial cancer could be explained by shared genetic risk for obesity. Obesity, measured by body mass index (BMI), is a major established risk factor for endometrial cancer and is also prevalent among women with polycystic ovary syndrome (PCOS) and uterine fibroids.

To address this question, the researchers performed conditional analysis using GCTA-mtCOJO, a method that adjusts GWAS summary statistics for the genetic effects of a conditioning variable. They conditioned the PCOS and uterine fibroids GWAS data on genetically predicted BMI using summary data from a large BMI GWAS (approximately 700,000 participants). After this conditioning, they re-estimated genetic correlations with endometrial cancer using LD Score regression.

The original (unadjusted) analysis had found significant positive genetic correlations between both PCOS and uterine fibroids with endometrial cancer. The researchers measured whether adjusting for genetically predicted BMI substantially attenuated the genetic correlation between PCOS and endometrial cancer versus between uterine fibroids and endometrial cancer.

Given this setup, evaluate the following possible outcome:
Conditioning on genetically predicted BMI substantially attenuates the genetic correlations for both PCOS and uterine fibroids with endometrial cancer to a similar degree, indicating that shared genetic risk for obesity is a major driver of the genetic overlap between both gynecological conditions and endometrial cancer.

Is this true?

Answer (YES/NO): NO